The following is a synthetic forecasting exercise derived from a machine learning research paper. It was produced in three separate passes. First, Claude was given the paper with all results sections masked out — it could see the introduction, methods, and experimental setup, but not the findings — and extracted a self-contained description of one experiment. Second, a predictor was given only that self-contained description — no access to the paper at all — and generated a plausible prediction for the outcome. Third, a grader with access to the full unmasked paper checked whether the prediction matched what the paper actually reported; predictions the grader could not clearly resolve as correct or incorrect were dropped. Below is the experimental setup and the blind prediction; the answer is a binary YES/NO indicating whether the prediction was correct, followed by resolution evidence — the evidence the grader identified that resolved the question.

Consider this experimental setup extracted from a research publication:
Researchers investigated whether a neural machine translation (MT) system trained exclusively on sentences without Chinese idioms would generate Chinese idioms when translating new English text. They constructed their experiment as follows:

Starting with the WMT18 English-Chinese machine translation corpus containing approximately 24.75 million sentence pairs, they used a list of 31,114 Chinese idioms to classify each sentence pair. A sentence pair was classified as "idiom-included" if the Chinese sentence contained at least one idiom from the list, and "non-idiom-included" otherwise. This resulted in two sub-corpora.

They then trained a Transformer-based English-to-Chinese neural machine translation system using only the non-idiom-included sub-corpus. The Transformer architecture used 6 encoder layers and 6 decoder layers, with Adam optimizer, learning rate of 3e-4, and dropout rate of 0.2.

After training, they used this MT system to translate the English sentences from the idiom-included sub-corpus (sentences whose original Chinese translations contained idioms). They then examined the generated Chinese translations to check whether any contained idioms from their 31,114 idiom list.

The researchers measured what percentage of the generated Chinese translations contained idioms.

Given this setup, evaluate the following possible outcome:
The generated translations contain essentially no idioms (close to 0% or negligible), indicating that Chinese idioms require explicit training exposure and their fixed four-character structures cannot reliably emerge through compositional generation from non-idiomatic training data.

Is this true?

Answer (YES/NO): YES